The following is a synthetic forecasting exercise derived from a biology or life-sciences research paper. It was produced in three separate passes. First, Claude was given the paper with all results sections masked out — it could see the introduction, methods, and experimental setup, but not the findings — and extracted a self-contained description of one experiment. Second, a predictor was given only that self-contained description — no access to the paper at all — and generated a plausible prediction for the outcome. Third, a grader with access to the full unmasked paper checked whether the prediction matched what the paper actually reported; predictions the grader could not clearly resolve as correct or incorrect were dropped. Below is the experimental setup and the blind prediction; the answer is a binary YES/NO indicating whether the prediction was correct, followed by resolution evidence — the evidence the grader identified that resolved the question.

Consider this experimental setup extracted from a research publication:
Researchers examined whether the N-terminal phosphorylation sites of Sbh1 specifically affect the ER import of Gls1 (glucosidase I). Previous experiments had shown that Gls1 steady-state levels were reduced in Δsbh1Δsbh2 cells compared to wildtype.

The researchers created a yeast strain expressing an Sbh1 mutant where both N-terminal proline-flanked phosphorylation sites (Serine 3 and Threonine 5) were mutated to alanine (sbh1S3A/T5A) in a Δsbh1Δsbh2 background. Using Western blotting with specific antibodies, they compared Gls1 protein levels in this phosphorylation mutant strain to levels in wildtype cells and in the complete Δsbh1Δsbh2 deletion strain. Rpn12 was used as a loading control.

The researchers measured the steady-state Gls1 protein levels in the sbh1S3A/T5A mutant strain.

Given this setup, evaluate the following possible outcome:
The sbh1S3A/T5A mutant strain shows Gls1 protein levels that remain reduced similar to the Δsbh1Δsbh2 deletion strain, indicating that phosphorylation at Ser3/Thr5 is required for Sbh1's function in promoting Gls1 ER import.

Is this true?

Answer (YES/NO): YES